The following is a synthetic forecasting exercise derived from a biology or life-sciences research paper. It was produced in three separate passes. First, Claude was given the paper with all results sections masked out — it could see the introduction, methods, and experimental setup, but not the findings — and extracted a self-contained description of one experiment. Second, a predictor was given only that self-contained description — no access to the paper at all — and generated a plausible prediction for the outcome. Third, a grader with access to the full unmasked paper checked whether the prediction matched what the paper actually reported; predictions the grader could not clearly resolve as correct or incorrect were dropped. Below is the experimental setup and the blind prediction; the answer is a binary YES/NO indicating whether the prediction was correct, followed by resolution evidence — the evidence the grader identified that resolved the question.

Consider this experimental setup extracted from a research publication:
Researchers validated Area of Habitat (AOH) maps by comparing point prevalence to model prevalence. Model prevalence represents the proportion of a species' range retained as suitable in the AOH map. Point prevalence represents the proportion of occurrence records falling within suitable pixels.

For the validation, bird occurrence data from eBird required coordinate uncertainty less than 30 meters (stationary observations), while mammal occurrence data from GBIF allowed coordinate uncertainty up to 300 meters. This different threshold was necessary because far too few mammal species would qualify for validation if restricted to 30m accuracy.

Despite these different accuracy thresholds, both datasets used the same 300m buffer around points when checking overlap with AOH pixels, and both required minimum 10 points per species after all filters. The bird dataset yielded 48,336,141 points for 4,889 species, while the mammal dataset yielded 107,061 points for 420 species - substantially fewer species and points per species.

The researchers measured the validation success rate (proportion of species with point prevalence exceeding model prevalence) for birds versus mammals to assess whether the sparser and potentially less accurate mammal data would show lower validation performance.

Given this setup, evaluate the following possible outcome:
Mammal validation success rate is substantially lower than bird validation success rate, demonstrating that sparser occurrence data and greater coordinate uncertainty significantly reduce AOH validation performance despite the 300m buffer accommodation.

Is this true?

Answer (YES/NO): NO